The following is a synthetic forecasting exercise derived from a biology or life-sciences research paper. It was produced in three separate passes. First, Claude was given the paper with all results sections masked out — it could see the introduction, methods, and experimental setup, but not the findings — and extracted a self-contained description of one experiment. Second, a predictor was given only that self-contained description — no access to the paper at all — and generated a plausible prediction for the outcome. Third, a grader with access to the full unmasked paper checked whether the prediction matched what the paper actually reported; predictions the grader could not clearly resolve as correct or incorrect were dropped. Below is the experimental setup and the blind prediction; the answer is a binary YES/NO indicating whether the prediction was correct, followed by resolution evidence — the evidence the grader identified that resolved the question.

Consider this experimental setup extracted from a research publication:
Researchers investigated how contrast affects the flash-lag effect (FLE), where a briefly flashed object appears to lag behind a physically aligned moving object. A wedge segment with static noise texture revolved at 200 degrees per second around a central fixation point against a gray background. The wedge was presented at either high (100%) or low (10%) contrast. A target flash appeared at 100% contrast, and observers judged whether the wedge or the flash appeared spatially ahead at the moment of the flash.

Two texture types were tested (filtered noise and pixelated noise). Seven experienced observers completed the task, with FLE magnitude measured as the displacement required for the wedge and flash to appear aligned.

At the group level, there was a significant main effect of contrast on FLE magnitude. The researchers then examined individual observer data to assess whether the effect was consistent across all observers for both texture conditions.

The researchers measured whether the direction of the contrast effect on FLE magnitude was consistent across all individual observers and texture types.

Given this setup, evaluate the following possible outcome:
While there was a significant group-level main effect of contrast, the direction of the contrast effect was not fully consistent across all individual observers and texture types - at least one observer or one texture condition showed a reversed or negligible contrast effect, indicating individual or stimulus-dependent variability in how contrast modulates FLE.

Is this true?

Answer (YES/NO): YES